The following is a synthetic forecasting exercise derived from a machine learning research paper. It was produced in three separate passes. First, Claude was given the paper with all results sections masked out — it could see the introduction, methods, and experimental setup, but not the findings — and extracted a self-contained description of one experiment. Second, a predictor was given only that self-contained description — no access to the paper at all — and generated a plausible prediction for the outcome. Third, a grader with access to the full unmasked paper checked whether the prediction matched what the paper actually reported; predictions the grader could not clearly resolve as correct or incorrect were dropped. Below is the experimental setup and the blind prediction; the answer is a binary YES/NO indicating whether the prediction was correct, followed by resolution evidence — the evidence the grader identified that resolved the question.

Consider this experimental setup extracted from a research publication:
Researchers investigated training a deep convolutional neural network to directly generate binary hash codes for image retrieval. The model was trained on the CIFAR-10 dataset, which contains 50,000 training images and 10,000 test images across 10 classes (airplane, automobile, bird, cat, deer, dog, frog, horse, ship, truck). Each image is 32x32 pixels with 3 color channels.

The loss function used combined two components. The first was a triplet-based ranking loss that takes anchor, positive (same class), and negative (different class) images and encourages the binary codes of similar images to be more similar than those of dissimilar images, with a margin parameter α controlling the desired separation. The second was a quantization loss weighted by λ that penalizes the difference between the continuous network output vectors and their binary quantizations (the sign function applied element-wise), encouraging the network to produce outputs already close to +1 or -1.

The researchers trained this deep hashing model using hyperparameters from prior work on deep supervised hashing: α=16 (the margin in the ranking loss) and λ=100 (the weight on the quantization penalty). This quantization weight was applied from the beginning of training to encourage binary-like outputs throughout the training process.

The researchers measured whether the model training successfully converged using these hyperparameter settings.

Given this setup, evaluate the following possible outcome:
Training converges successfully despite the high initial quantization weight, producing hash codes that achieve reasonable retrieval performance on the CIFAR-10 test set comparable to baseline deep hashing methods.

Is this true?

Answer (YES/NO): NO